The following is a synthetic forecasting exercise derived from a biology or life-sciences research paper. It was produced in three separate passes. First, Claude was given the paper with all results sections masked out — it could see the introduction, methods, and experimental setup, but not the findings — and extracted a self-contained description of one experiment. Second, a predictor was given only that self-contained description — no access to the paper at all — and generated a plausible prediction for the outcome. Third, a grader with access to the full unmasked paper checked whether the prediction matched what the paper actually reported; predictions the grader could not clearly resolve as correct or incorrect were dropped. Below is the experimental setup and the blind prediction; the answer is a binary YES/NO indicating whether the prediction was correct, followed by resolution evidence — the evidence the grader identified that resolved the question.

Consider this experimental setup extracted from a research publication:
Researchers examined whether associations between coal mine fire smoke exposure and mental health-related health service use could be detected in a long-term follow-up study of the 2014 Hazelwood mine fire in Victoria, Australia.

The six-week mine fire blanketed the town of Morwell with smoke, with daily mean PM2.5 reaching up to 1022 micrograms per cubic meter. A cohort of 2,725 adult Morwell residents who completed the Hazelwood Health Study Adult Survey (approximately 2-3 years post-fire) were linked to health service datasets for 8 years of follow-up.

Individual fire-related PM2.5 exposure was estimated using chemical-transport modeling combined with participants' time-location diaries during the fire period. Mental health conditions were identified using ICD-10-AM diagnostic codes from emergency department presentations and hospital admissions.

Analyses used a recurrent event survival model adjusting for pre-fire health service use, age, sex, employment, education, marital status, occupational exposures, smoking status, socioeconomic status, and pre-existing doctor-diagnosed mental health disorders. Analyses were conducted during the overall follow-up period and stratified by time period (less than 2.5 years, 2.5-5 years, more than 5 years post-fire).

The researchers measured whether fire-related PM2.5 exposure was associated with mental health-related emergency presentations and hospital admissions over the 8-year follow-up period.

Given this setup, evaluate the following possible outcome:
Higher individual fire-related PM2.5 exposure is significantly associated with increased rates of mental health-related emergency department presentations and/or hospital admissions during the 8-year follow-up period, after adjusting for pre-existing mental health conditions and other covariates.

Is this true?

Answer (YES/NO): NO